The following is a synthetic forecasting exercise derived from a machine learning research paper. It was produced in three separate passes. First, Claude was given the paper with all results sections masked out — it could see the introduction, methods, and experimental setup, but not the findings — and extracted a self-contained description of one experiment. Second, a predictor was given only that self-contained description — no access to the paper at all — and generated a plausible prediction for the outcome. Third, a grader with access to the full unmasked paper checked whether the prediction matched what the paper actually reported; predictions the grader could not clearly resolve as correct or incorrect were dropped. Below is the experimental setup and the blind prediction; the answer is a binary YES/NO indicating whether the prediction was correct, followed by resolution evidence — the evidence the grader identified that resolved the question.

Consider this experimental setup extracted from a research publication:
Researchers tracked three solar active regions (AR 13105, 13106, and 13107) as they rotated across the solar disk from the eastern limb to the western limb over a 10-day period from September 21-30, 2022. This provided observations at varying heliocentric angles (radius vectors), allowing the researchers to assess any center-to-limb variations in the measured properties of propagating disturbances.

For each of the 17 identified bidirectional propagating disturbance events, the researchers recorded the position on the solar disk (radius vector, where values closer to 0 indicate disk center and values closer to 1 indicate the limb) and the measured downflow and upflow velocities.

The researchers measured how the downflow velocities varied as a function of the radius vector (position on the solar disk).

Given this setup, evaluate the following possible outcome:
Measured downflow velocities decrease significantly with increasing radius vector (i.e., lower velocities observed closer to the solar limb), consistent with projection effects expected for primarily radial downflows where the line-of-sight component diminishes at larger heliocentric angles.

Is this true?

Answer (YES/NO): NO